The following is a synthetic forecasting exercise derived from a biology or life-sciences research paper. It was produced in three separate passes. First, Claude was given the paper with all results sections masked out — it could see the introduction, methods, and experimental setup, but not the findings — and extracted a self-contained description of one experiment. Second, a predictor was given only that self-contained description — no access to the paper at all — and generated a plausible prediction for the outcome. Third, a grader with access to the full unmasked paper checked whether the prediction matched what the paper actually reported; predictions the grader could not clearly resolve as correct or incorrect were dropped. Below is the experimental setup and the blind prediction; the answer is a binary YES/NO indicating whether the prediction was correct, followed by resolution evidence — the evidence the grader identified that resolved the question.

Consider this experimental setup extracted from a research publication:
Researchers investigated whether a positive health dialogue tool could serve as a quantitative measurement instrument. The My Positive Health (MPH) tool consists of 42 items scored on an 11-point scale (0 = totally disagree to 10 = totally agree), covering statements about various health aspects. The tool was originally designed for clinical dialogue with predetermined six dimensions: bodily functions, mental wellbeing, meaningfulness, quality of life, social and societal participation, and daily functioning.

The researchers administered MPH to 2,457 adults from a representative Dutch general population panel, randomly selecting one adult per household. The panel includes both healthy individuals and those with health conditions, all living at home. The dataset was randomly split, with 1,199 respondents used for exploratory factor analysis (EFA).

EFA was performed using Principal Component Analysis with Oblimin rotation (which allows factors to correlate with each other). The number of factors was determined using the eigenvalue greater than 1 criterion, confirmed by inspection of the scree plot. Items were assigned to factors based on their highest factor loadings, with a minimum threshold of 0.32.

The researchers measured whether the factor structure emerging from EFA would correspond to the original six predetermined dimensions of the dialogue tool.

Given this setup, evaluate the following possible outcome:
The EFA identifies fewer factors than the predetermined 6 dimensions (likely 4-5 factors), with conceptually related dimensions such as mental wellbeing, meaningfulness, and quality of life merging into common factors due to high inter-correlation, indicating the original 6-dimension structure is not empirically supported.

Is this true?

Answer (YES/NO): NO